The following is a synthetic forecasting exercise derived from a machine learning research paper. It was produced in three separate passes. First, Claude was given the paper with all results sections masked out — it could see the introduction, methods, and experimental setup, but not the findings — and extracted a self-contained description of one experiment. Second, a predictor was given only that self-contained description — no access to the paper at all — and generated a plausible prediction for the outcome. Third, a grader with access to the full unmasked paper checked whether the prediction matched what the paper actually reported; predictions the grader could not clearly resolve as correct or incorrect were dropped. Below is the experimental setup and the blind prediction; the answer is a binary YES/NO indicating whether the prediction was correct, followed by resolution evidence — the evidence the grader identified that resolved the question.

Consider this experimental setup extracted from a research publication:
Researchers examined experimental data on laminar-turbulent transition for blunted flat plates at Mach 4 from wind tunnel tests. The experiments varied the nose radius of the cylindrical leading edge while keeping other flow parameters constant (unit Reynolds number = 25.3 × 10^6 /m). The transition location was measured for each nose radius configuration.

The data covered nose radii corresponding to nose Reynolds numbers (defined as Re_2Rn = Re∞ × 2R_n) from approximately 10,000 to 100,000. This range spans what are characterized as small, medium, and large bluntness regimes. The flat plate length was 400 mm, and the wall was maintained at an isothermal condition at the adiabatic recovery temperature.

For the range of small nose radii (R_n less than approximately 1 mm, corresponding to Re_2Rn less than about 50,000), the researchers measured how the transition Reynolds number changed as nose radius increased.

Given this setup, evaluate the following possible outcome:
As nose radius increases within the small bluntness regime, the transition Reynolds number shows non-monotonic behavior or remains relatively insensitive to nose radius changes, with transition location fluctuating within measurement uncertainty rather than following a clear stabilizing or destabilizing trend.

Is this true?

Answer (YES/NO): NO